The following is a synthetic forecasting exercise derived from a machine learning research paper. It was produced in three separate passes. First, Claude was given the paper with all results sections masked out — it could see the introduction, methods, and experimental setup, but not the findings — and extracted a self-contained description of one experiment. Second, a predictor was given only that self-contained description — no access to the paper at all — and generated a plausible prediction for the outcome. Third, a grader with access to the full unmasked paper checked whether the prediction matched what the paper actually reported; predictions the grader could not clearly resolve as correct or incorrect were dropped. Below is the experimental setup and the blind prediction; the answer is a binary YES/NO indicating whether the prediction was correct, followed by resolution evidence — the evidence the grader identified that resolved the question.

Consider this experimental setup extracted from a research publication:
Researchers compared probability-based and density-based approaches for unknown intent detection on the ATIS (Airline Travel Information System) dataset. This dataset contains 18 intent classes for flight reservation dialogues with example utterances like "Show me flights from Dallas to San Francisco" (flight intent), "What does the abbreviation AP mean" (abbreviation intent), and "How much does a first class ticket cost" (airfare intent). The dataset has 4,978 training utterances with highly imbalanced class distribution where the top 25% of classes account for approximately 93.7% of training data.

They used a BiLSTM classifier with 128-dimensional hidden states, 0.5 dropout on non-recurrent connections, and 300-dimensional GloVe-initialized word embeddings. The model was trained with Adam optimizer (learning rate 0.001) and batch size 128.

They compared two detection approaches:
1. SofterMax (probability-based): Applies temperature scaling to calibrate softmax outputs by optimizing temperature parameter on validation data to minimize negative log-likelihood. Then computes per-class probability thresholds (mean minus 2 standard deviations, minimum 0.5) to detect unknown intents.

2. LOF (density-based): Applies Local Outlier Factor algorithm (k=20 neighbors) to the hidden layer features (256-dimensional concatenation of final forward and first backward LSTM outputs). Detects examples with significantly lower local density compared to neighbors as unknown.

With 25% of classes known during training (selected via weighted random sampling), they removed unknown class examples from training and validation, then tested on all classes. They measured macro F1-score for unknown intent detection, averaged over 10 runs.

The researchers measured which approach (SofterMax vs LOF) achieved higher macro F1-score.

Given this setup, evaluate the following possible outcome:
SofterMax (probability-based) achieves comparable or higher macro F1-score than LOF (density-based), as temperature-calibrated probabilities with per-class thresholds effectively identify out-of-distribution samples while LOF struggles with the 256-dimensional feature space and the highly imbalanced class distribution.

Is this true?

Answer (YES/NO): YES